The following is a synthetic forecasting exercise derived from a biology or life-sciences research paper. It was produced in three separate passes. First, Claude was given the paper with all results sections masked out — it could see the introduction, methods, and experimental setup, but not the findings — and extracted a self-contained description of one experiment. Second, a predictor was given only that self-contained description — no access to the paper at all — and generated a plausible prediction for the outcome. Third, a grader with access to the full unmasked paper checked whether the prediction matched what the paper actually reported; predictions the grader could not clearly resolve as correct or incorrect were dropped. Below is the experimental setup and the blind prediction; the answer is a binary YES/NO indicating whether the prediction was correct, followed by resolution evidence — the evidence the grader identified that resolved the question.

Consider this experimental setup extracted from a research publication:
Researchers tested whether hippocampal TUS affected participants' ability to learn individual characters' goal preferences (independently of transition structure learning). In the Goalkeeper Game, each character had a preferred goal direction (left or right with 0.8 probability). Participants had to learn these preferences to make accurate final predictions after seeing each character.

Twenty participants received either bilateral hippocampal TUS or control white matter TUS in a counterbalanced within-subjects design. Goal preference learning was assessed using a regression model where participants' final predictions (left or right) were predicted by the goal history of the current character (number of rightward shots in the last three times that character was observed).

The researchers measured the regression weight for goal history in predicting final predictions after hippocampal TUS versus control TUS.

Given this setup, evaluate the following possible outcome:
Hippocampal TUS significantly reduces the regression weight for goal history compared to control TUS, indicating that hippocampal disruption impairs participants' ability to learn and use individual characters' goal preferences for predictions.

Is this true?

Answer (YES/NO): NO